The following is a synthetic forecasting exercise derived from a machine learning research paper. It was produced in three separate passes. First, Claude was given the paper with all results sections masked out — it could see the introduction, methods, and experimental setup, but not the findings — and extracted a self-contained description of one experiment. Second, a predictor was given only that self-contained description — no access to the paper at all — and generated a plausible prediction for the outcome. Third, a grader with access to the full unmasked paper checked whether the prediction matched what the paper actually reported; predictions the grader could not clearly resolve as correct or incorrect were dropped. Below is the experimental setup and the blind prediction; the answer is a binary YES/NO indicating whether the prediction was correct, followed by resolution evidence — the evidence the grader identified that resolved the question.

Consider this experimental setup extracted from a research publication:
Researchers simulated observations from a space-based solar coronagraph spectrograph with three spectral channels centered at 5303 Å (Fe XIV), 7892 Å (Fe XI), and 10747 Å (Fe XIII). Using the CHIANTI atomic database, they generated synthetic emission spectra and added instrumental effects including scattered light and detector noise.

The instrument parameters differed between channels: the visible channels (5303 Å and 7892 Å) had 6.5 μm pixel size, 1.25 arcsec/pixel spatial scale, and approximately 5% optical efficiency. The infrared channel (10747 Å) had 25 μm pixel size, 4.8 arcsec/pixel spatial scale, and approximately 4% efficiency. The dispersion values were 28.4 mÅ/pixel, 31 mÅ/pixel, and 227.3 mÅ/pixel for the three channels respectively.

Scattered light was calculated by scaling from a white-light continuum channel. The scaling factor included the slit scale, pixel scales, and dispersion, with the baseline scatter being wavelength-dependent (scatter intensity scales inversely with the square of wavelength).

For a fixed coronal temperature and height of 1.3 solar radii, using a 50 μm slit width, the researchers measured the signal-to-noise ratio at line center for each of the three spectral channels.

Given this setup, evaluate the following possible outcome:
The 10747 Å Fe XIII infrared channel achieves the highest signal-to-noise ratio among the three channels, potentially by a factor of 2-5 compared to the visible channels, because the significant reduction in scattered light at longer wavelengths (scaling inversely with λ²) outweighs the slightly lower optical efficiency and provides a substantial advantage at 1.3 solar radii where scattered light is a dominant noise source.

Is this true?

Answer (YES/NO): NO